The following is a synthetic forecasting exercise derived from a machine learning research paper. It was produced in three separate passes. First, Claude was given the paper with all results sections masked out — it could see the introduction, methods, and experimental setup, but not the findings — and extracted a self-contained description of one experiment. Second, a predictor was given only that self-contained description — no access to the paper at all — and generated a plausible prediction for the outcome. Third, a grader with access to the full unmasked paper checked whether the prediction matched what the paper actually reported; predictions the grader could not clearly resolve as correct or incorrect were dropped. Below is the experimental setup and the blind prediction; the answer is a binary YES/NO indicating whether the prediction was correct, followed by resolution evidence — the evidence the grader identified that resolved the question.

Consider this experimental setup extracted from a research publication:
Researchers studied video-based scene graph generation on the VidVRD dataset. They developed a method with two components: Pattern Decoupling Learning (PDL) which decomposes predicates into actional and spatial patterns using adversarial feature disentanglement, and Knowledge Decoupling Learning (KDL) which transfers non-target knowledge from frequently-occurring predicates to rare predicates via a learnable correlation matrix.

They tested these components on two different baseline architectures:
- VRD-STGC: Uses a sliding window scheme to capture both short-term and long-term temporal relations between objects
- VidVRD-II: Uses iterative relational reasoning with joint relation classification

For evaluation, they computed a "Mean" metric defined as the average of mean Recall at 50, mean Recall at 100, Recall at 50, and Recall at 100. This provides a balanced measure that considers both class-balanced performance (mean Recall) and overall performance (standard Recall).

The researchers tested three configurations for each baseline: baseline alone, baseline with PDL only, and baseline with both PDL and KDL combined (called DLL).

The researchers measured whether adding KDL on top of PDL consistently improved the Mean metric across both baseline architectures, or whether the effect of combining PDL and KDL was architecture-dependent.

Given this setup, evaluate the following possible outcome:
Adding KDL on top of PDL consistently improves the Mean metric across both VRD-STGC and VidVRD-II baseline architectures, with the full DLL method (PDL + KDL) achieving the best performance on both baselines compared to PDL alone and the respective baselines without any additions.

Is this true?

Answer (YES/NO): NO